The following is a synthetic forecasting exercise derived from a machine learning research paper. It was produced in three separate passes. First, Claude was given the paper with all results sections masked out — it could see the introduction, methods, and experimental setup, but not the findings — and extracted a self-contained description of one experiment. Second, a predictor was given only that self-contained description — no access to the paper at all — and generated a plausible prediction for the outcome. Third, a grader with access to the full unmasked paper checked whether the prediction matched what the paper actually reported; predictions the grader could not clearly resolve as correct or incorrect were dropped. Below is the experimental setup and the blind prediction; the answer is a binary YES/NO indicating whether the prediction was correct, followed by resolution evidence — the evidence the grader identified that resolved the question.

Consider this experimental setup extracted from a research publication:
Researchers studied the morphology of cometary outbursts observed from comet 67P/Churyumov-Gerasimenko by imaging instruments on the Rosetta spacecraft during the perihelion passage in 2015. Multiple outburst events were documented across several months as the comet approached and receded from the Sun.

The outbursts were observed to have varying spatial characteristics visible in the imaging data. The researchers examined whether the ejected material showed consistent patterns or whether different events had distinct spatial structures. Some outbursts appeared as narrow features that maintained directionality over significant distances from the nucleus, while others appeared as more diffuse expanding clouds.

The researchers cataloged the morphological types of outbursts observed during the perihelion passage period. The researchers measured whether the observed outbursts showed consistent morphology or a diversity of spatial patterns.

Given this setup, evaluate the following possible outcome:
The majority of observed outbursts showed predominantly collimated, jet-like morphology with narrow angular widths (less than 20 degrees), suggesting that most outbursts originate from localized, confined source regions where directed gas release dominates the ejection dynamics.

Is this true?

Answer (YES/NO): NO